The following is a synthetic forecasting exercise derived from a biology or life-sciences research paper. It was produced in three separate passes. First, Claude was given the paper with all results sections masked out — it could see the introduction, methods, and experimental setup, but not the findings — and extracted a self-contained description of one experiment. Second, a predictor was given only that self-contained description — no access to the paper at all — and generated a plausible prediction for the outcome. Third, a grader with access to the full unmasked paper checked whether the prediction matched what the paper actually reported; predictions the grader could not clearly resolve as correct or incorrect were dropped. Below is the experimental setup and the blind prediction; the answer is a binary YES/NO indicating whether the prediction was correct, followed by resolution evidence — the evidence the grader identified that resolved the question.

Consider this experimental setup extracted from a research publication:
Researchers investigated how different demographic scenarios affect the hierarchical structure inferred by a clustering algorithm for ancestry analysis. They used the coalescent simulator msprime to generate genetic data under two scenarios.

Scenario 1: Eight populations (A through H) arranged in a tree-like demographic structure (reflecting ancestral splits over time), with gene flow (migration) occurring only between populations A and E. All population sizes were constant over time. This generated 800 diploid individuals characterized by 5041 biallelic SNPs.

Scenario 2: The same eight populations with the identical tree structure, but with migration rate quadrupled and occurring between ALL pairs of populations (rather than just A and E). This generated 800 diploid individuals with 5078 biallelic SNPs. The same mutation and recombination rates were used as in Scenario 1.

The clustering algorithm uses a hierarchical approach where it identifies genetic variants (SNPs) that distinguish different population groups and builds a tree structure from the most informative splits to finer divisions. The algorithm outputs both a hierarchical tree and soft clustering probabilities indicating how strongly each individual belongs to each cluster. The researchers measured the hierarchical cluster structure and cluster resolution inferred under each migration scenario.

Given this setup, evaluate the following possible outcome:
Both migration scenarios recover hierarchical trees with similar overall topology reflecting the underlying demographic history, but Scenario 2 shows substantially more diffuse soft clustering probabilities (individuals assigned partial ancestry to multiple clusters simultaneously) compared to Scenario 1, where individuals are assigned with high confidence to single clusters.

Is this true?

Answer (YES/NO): NO